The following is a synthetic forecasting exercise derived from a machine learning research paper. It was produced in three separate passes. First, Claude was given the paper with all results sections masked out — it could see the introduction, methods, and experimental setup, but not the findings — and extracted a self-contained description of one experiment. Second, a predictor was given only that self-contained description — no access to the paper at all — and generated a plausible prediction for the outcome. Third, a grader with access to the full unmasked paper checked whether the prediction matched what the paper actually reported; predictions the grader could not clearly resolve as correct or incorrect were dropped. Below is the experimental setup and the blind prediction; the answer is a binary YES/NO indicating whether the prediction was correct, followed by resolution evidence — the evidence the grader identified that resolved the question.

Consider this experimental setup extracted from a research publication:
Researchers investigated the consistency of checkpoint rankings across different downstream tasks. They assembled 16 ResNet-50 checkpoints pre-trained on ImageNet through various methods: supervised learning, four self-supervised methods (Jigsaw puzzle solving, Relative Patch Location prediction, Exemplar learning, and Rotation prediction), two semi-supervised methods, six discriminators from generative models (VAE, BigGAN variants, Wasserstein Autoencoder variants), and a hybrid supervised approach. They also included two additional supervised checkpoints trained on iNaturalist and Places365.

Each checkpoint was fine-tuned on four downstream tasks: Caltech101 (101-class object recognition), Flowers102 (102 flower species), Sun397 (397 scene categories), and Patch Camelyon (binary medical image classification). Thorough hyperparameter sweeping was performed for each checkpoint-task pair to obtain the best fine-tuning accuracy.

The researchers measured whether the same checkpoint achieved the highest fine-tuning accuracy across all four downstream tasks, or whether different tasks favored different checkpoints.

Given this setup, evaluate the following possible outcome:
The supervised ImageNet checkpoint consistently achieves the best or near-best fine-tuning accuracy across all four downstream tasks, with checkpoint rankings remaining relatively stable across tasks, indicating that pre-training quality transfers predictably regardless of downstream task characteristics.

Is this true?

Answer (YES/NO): NO